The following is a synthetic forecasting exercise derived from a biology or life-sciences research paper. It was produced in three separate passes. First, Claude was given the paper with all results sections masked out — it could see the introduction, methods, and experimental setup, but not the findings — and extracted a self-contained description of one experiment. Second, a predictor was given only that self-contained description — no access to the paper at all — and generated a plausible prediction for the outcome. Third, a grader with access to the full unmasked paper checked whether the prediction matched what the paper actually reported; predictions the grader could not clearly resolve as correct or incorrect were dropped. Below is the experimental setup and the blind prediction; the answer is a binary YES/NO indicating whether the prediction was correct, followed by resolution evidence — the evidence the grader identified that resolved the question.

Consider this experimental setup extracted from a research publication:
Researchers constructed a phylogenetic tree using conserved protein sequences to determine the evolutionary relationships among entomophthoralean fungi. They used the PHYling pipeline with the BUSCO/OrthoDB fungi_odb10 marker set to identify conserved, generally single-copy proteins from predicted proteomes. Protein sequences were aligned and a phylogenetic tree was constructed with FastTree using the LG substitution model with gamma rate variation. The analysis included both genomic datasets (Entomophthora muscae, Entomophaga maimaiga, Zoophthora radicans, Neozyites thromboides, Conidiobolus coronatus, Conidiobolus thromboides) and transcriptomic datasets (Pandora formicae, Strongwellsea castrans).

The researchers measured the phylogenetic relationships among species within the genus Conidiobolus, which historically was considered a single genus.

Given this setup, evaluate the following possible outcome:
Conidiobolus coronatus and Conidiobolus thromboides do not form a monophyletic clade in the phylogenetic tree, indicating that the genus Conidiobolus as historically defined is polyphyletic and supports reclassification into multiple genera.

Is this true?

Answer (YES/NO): NO